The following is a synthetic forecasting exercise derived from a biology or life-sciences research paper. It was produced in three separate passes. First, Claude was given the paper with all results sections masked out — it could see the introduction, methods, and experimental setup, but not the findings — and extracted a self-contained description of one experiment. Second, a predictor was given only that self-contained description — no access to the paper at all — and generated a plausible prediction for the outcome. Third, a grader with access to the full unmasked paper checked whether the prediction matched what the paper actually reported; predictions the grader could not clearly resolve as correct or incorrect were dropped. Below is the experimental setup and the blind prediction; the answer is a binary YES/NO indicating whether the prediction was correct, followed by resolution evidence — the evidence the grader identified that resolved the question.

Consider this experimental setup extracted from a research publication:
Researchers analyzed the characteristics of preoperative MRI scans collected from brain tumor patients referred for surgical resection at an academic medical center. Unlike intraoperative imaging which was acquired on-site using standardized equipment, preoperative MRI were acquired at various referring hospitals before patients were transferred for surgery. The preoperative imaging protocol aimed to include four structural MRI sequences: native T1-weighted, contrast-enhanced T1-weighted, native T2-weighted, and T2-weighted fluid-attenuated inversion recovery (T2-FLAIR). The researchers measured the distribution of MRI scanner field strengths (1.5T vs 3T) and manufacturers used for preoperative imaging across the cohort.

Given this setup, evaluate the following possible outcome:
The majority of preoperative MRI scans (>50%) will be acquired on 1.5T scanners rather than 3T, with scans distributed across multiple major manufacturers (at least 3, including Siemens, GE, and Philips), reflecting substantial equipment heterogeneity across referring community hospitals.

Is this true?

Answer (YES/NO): NO